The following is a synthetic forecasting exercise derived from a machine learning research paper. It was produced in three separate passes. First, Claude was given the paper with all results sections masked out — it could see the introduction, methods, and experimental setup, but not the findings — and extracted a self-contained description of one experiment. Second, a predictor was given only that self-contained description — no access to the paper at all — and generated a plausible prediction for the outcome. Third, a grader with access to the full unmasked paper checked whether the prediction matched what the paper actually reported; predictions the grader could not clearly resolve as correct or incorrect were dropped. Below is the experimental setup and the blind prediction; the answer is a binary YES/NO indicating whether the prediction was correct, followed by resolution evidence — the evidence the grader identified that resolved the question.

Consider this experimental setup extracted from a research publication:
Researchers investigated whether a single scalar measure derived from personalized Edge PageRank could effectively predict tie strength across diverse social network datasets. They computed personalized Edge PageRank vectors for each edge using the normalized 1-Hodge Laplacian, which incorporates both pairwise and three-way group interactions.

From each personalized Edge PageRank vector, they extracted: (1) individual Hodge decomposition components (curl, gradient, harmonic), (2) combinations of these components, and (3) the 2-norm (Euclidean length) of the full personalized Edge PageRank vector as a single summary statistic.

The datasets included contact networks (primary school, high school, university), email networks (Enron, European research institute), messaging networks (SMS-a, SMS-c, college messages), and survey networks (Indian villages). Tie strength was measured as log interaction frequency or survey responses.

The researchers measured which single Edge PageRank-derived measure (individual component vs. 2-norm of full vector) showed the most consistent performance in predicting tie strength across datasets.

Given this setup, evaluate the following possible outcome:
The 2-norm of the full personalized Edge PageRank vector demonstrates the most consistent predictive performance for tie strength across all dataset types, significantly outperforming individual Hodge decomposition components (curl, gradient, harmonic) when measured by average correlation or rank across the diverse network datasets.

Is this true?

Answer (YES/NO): NO